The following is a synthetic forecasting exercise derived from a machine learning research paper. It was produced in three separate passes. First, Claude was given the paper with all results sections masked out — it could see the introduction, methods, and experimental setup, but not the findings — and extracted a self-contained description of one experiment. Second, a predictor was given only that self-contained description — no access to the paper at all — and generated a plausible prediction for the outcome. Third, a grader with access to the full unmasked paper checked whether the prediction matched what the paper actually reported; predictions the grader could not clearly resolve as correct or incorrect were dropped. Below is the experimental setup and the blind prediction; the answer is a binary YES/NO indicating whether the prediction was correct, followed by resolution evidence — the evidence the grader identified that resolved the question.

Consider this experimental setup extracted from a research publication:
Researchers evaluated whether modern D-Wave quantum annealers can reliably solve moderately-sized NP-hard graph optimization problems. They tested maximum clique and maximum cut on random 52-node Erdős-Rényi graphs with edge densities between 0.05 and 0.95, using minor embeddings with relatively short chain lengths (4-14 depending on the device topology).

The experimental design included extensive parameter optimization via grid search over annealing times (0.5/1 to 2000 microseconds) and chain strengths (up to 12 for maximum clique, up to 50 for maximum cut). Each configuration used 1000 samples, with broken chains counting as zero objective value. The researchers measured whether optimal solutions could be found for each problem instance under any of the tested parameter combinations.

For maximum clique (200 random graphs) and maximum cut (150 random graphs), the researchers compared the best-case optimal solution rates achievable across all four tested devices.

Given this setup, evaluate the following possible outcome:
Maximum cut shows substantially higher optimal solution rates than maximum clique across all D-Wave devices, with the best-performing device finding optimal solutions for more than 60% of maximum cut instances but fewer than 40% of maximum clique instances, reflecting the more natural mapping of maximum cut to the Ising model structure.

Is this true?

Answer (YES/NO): NO